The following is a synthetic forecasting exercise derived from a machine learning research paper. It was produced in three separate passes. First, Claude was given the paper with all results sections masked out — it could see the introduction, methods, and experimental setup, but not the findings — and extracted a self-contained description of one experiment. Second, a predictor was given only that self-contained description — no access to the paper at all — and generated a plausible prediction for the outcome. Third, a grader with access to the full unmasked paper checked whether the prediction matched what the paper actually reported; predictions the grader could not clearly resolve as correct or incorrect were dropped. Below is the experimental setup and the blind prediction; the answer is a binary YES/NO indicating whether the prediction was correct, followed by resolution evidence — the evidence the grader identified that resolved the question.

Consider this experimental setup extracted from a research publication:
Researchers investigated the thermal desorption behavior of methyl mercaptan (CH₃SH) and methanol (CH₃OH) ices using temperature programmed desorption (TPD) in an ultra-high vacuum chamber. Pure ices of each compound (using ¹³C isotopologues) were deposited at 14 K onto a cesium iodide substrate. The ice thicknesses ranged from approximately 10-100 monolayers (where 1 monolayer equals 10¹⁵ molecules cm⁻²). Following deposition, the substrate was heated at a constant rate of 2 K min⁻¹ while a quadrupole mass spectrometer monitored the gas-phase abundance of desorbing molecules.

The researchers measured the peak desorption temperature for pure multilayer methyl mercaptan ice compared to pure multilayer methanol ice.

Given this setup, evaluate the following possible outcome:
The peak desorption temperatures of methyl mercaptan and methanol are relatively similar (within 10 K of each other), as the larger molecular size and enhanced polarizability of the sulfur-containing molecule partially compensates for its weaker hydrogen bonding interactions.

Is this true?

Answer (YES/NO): NO